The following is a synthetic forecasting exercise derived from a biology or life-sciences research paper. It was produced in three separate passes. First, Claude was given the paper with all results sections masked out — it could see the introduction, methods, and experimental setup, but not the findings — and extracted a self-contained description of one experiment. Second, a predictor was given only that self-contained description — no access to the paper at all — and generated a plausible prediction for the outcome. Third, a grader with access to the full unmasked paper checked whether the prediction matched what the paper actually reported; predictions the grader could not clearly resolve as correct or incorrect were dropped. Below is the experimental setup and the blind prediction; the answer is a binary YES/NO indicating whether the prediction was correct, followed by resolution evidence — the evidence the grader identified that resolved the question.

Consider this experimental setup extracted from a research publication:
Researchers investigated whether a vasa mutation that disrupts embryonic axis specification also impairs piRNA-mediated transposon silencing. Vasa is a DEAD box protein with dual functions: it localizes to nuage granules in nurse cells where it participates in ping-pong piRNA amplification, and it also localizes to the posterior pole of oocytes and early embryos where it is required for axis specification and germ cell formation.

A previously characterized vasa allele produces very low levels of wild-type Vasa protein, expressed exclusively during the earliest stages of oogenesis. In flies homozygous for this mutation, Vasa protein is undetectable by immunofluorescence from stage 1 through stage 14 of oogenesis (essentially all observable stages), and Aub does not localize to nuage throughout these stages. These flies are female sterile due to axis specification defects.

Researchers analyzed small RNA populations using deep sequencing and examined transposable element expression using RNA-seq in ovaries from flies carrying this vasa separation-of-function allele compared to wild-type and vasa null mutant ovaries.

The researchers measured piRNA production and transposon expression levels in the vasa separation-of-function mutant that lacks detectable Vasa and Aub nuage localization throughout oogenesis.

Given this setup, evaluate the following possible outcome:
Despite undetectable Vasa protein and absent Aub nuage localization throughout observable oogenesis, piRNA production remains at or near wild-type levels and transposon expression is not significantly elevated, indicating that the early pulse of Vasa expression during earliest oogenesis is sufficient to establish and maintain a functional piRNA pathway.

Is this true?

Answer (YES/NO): YES